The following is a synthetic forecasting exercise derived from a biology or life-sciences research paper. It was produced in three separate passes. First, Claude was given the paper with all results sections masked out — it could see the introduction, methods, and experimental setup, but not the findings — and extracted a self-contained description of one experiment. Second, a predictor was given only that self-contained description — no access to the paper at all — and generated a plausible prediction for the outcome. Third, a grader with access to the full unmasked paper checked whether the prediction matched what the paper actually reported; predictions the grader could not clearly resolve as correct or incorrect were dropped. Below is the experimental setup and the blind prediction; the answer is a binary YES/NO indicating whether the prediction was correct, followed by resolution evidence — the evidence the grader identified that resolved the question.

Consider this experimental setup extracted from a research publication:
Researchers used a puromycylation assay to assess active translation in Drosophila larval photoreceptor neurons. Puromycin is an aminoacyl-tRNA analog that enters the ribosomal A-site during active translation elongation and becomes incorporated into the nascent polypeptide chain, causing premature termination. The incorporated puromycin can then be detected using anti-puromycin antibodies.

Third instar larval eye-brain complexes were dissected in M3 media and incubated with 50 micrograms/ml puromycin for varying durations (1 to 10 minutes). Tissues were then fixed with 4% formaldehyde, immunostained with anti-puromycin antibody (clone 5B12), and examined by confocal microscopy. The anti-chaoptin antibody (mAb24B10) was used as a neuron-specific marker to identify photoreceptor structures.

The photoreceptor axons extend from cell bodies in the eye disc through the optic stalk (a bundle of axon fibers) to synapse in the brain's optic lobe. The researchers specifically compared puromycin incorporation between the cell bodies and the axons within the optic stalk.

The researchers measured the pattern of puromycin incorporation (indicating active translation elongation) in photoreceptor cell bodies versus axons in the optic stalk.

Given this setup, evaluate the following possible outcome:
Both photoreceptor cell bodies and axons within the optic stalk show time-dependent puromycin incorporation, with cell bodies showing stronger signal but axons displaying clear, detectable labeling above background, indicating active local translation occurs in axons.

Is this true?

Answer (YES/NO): NO